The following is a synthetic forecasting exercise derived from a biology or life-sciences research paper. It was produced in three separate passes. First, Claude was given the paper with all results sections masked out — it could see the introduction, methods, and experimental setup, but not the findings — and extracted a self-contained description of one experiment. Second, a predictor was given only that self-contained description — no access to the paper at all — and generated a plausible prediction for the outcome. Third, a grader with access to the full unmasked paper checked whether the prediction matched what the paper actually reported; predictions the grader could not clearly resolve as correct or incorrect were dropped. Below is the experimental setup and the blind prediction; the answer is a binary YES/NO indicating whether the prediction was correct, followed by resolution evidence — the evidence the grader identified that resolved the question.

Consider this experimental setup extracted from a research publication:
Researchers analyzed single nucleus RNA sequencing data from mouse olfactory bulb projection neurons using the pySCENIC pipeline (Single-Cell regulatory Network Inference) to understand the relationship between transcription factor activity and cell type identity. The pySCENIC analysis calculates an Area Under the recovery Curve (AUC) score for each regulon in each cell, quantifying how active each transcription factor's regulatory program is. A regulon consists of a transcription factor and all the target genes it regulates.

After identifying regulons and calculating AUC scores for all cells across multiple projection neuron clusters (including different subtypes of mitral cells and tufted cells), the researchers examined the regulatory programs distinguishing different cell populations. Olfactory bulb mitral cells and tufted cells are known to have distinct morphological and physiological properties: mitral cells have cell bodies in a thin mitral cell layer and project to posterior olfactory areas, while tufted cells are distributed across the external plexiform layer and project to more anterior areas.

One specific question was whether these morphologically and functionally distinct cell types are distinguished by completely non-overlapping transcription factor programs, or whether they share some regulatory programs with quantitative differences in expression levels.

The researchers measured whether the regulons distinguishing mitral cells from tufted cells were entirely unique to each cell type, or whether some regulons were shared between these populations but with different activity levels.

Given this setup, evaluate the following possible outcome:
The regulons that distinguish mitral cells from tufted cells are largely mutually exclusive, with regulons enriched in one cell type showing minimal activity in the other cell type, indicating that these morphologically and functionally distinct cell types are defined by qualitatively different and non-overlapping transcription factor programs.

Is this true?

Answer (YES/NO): NO